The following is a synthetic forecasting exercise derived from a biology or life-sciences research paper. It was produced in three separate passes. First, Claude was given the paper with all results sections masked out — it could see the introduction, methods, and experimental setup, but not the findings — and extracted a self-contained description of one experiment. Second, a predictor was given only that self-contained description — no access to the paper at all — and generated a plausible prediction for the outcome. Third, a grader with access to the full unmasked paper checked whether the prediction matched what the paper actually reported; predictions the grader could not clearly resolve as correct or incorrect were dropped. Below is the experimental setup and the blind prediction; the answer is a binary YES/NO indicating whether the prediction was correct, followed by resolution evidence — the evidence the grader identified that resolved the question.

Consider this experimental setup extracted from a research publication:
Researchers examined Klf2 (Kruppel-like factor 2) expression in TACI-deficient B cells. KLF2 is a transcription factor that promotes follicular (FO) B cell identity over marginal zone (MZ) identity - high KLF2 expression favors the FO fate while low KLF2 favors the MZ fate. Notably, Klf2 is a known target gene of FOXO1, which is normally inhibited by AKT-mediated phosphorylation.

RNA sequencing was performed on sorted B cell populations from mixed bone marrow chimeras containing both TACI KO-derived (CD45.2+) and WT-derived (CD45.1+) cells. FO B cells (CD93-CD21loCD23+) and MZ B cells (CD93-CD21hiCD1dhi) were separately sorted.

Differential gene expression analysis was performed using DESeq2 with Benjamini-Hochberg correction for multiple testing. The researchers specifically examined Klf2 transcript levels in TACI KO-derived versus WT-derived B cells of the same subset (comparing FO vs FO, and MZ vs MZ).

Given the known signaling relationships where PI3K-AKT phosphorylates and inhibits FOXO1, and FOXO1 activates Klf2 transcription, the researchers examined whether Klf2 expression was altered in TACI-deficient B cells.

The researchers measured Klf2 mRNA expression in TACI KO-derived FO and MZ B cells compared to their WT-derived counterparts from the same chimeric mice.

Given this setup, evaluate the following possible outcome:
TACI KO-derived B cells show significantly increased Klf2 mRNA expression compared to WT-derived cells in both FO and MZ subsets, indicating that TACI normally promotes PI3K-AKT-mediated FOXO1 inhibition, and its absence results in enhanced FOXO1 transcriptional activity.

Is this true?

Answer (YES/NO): NO